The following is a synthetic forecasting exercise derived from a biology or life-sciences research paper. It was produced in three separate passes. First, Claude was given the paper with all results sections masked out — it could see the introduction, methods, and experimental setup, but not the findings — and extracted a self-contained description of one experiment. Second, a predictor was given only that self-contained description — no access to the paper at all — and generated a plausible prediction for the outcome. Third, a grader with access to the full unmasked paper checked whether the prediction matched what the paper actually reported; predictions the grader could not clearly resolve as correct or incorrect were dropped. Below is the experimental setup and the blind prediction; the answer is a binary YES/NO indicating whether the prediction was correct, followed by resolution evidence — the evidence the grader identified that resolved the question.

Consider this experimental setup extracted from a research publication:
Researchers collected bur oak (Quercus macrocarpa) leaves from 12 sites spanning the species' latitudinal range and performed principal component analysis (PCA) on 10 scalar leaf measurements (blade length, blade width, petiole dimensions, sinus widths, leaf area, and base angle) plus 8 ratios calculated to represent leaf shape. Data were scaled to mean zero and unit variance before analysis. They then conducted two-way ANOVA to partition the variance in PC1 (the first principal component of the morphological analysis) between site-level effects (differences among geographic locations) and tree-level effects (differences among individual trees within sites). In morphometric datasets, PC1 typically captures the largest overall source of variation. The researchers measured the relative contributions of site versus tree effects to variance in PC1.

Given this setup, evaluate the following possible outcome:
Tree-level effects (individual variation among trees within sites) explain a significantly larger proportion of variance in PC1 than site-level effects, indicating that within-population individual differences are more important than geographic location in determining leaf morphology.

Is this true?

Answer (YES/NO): NO